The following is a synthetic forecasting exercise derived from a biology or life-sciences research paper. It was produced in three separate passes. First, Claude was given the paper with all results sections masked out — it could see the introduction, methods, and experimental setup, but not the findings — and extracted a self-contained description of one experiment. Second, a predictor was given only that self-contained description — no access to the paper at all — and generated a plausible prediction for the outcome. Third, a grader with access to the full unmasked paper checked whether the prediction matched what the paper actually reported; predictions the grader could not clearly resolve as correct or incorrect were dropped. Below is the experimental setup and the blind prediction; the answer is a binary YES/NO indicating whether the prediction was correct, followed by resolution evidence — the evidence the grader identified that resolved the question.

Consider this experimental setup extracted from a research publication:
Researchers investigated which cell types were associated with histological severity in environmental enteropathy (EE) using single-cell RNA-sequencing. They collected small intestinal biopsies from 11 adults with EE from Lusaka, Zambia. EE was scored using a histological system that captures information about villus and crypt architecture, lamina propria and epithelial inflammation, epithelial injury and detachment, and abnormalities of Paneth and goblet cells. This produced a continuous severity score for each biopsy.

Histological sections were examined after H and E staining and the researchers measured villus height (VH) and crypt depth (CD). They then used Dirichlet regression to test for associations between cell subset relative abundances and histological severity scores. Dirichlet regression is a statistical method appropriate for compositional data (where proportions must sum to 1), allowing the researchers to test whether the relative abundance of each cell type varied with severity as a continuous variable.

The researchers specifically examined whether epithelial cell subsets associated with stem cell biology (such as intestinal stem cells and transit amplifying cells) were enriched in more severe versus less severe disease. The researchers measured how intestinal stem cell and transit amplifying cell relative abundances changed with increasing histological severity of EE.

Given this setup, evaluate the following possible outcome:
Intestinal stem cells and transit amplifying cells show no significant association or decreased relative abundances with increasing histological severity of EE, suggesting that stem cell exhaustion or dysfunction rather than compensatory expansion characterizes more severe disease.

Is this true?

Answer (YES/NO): NO